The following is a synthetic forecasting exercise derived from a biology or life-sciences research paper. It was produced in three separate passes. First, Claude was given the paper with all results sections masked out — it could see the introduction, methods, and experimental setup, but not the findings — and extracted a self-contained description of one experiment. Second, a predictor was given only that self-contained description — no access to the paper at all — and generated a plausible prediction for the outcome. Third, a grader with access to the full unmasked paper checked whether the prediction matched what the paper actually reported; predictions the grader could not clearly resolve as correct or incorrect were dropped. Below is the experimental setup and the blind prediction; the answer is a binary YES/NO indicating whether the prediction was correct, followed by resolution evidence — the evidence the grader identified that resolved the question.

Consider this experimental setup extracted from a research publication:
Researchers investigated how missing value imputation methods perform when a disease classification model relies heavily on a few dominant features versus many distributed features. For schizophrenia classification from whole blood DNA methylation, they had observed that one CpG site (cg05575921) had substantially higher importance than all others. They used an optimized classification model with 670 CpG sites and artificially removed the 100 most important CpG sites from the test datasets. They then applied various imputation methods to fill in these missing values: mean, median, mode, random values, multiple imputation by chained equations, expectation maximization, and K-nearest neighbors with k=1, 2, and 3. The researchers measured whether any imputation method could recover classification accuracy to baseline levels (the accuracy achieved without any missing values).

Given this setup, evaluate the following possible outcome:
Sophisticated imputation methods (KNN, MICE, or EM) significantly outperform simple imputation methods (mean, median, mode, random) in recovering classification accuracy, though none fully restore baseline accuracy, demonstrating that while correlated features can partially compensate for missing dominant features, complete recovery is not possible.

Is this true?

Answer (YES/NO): YES